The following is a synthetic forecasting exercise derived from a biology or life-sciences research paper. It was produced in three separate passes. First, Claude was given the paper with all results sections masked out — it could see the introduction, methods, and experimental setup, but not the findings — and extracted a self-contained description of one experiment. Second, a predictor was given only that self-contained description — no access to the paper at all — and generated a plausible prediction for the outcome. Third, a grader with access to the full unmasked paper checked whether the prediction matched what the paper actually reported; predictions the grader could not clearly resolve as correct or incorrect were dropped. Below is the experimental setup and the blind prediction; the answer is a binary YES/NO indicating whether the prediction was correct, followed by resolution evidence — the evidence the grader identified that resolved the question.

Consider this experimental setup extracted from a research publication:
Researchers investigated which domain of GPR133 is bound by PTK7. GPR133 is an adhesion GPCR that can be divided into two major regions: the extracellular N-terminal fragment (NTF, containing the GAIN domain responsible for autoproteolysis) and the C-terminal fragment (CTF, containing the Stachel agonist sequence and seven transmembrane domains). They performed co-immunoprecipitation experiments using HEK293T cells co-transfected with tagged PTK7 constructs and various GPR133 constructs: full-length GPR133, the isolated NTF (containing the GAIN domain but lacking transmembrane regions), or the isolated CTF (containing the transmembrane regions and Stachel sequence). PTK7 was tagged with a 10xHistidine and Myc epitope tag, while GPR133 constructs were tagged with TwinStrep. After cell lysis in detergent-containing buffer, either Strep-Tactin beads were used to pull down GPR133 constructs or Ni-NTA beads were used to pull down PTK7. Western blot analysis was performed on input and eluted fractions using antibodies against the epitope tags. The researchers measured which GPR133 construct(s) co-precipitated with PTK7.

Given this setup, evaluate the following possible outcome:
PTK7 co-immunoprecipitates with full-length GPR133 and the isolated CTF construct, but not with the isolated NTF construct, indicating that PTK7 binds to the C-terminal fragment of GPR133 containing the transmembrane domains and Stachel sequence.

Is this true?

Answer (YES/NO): NO